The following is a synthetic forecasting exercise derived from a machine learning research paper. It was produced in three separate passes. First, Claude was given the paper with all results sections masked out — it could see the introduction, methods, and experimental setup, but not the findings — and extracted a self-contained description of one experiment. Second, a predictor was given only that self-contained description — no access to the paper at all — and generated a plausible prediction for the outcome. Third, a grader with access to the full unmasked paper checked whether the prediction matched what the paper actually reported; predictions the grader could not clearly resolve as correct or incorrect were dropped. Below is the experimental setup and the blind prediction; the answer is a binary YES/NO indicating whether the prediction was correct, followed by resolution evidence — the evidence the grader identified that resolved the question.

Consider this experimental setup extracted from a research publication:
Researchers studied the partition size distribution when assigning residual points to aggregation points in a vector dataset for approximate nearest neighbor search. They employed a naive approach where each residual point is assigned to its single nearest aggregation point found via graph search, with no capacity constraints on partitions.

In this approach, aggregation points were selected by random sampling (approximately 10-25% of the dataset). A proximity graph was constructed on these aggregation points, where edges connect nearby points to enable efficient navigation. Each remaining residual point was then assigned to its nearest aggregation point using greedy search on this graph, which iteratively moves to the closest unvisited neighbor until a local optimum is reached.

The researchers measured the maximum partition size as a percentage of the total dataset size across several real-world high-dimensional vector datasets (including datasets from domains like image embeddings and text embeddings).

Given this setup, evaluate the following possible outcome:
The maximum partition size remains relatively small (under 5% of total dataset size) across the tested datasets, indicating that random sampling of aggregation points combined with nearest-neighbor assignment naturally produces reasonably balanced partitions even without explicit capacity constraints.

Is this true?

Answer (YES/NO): NO